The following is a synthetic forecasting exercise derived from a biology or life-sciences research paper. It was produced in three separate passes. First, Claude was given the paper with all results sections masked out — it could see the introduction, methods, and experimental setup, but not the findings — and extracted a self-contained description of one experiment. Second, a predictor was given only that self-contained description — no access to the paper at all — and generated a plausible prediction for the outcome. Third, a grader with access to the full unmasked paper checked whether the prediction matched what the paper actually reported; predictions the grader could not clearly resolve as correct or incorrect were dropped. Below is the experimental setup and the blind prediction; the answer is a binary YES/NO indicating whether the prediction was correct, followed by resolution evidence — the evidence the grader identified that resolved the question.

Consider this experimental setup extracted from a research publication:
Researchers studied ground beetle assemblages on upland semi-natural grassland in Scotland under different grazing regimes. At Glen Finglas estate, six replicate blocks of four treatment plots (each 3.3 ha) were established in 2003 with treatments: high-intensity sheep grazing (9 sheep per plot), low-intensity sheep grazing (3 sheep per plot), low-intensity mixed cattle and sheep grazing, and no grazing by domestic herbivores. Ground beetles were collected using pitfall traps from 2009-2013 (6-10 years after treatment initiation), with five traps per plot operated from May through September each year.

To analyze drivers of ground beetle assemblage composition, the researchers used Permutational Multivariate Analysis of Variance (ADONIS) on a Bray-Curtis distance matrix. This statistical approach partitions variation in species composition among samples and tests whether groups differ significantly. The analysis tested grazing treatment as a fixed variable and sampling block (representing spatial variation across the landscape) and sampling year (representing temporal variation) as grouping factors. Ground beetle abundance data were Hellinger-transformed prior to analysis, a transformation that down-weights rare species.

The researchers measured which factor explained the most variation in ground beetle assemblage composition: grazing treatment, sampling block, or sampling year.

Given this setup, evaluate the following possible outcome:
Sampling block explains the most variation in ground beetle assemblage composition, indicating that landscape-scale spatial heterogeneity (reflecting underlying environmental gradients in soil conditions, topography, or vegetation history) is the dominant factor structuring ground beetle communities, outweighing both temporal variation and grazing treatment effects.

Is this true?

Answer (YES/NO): YES